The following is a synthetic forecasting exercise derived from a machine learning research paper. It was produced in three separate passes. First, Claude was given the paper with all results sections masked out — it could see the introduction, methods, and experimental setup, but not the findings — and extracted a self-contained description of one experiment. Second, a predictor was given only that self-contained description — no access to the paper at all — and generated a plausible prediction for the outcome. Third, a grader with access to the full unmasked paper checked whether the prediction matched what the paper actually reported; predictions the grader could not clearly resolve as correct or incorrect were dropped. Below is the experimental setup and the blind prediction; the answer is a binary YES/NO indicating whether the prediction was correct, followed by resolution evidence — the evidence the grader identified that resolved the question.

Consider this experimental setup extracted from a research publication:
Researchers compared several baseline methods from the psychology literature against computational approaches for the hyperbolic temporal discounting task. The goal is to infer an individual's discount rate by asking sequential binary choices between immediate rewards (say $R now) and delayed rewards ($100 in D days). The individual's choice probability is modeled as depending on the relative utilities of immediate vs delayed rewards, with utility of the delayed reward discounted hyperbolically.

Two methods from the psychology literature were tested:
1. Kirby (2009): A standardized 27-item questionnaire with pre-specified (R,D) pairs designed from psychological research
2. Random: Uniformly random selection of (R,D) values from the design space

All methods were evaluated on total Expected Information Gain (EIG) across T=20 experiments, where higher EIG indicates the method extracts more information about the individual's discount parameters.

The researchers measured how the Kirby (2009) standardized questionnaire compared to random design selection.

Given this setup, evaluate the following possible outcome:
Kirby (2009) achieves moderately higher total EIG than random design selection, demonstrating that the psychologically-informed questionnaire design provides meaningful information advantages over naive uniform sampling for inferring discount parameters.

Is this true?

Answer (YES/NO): NO